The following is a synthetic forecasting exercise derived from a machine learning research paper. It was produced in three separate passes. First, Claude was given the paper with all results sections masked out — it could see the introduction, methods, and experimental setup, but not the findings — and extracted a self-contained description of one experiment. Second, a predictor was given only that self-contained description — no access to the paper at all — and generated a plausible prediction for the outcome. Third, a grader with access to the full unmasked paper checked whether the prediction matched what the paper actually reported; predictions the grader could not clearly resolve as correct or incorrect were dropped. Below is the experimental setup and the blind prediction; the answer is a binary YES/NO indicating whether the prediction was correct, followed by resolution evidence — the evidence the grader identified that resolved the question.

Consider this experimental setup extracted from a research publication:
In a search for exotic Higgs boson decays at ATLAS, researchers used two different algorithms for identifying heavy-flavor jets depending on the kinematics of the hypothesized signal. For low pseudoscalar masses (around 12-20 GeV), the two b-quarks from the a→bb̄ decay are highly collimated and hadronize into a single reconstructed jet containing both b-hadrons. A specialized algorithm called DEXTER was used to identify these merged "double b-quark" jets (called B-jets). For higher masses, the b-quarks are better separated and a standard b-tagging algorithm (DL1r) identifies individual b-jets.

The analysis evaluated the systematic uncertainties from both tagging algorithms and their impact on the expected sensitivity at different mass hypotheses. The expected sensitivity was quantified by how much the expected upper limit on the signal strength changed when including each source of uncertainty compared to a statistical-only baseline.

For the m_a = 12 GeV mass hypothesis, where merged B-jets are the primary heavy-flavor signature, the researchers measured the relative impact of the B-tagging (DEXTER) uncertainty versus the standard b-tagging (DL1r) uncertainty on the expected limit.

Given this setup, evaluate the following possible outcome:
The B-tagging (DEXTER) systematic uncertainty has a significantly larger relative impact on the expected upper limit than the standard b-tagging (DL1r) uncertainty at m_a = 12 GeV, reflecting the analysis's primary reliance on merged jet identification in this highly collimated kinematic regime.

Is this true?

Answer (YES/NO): YES